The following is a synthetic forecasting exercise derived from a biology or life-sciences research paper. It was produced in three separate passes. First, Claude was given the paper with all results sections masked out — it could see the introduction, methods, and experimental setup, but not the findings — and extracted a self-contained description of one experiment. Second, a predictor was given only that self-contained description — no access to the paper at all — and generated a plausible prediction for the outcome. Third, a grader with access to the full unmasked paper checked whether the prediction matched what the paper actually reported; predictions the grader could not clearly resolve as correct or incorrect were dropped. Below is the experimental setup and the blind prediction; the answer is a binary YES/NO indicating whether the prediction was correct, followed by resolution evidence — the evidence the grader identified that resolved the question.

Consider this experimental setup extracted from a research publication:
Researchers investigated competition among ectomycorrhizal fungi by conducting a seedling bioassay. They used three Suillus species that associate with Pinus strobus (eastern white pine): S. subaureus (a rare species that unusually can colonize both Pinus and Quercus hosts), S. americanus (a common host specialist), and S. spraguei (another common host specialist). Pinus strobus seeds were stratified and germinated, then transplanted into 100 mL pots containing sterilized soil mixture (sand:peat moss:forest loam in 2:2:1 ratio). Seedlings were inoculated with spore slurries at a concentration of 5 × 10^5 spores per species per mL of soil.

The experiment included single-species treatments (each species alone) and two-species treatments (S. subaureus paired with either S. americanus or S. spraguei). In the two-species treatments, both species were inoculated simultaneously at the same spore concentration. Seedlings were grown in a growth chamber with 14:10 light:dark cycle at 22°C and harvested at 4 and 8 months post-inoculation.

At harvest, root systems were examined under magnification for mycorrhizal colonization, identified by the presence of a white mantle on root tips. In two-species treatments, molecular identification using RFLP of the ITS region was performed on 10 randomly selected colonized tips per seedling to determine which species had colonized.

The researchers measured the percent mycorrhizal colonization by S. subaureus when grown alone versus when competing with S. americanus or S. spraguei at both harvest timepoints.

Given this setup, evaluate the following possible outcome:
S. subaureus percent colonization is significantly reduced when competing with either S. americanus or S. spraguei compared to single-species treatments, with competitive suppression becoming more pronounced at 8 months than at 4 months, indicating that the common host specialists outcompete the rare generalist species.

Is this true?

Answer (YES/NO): NO